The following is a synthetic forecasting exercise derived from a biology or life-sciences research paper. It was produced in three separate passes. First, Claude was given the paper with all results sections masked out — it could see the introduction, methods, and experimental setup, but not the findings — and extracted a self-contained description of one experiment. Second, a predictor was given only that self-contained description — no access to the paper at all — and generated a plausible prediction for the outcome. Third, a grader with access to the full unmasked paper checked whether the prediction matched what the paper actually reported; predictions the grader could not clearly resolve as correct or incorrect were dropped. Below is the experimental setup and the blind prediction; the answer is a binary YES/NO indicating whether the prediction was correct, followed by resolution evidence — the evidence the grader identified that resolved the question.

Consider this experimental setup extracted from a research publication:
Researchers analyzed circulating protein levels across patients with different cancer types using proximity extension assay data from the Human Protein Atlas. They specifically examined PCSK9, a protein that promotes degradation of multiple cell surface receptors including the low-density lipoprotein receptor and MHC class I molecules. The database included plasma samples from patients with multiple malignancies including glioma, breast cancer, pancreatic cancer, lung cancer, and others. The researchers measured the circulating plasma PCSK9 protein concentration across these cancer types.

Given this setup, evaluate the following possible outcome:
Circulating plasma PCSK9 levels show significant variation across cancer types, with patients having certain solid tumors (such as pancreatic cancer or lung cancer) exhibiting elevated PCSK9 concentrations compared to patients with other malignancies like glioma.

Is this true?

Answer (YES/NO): NO